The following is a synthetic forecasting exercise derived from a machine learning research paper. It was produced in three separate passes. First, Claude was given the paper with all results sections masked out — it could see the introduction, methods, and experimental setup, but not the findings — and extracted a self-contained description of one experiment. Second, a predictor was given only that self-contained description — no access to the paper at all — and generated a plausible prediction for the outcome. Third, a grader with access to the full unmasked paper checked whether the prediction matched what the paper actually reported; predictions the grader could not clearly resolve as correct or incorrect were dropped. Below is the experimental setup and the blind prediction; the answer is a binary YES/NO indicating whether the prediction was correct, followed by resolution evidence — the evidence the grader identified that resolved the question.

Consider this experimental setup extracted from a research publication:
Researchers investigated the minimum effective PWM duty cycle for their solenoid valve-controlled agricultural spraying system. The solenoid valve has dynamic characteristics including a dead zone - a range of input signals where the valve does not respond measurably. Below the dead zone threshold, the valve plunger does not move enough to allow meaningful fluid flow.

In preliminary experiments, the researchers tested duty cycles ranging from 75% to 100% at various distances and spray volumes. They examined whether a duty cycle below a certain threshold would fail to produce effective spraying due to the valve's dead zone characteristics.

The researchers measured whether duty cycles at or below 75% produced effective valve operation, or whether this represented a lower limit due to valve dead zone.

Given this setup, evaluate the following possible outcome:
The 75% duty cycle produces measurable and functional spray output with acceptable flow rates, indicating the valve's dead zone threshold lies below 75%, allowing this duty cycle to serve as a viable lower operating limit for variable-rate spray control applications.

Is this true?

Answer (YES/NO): YES